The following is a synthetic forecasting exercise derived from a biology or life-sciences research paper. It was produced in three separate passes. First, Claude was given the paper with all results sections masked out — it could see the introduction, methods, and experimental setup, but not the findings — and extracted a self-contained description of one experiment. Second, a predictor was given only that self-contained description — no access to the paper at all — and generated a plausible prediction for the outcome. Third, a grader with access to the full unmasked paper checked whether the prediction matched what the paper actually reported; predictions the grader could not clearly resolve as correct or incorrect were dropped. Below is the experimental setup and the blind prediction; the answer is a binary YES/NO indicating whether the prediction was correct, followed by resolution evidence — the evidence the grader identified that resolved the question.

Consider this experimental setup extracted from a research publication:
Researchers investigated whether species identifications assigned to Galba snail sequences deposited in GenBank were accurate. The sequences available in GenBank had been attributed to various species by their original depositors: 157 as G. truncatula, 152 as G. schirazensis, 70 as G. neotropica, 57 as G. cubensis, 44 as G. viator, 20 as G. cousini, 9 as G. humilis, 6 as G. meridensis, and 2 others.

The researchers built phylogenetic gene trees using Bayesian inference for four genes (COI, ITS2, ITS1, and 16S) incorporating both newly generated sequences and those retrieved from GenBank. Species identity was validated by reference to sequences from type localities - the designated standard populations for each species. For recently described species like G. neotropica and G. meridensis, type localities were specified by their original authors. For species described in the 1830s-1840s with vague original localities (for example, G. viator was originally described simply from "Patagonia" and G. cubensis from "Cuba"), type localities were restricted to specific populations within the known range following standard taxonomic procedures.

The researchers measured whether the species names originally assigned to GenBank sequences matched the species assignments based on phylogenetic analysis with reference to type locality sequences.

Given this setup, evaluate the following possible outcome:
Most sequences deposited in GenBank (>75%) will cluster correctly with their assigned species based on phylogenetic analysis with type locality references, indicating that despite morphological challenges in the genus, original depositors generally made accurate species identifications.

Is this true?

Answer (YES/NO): YES